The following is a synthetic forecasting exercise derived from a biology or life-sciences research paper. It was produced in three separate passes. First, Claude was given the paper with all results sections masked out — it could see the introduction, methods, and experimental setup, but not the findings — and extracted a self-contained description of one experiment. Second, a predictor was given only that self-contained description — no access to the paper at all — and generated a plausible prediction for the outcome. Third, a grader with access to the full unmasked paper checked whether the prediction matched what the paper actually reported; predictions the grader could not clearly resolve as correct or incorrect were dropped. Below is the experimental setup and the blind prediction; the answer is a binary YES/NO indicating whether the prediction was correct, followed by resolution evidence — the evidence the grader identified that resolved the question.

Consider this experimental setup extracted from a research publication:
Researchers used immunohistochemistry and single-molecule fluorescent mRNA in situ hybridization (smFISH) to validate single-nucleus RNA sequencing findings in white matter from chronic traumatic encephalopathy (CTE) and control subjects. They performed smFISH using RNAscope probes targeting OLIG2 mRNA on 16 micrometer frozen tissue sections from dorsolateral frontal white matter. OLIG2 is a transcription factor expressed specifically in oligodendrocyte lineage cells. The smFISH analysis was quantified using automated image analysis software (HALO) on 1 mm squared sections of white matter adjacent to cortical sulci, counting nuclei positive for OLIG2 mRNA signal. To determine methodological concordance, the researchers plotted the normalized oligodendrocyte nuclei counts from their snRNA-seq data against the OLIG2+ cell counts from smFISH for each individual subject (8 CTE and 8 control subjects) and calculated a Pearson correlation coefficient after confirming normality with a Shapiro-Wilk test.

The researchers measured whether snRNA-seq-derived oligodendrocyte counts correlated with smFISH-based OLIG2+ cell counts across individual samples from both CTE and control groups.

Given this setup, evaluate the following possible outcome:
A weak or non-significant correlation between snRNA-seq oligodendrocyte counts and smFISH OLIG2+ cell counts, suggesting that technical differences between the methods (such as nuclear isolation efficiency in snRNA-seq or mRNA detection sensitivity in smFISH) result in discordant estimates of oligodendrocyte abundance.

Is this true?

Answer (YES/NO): NO